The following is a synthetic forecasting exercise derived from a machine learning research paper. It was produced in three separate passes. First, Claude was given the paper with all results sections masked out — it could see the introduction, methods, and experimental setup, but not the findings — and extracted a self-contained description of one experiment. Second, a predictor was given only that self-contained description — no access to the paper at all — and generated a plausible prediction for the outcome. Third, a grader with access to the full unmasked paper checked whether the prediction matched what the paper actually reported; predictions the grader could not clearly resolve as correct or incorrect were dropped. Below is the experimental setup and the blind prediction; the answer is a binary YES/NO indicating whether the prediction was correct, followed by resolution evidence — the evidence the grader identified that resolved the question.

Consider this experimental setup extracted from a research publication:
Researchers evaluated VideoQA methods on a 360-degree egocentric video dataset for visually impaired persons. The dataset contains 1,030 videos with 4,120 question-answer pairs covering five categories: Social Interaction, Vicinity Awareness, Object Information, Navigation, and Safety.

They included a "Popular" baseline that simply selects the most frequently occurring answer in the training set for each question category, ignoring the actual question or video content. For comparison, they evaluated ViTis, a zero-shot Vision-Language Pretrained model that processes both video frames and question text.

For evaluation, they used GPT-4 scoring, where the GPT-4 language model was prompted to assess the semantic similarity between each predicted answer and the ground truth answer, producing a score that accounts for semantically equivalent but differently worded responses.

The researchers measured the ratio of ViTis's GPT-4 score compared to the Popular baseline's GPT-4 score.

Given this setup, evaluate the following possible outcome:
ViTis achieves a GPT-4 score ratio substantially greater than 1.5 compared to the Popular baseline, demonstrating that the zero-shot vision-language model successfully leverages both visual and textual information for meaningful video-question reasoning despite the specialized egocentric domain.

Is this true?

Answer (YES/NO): YES